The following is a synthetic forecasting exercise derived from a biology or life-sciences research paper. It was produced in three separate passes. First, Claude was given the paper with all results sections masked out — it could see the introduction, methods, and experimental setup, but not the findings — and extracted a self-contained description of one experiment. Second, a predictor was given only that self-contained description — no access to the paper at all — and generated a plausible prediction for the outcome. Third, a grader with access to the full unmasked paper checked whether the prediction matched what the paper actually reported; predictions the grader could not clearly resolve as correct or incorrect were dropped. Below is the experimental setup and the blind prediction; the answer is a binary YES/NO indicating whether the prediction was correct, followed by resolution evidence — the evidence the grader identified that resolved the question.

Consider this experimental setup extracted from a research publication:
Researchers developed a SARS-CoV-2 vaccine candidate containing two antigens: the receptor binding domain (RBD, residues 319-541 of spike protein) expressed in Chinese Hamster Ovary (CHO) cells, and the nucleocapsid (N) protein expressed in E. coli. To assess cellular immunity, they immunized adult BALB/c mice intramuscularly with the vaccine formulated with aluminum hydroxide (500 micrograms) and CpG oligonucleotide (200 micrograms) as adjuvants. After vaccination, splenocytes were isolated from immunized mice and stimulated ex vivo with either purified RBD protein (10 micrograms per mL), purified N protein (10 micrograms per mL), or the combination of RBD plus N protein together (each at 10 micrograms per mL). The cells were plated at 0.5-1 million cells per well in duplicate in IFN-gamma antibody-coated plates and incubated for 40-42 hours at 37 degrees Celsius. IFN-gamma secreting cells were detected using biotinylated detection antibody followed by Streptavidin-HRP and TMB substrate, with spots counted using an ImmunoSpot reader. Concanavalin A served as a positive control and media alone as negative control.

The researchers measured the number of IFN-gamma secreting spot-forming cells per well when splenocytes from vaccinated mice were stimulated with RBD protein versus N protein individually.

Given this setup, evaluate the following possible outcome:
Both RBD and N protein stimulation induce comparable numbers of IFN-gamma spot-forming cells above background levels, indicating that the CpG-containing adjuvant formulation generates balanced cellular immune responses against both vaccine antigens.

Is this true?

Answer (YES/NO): NO